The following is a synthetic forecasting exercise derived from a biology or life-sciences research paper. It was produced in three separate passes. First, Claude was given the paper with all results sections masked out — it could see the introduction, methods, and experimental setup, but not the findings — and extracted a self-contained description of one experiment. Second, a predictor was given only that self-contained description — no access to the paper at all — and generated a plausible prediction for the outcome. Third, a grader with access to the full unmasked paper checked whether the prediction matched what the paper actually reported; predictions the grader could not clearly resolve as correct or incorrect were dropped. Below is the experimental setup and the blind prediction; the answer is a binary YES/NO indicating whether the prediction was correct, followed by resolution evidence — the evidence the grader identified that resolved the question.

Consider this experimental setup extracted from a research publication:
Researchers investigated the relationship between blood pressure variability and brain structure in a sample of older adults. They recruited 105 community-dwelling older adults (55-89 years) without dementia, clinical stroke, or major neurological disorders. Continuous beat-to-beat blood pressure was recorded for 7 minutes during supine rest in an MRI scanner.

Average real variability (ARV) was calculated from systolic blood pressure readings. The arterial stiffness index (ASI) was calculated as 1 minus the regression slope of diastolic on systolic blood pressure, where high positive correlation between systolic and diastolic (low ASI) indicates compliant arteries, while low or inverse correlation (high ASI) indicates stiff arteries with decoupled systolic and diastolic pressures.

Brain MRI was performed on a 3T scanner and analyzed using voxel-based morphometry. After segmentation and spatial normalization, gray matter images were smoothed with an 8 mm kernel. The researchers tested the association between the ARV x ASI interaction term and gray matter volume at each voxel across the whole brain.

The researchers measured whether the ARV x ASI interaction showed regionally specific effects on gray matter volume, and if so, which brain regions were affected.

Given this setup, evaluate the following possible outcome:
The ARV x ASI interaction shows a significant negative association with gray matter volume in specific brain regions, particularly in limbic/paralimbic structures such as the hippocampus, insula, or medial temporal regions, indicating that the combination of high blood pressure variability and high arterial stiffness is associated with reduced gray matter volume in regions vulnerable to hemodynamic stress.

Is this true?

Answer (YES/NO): YES